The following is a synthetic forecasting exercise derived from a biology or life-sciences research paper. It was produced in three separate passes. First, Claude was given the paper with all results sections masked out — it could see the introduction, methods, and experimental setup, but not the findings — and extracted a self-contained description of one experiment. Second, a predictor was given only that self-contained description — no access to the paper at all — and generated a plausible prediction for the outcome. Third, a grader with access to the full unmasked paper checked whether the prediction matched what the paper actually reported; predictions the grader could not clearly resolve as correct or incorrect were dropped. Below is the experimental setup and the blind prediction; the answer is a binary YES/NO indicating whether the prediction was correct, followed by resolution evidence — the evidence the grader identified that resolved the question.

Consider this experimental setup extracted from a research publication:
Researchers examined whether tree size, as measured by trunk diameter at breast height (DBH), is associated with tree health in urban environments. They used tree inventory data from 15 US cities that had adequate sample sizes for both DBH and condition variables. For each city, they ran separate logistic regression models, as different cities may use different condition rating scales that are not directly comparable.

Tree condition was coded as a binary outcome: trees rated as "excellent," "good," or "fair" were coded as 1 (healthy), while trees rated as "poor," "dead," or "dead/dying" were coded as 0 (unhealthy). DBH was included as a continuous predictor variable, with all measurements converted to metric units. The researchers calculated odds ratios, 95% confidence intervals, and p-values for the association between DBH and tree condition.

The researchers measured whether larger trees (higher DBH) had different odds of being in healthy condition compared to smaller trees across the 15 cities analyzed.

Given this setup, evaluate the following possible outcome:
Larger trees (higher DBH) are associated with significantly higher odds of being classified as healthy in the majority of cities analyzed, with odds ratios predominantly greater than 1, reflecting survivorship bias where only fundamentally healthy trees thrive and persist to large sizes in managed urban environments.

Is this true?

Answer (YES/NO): NO